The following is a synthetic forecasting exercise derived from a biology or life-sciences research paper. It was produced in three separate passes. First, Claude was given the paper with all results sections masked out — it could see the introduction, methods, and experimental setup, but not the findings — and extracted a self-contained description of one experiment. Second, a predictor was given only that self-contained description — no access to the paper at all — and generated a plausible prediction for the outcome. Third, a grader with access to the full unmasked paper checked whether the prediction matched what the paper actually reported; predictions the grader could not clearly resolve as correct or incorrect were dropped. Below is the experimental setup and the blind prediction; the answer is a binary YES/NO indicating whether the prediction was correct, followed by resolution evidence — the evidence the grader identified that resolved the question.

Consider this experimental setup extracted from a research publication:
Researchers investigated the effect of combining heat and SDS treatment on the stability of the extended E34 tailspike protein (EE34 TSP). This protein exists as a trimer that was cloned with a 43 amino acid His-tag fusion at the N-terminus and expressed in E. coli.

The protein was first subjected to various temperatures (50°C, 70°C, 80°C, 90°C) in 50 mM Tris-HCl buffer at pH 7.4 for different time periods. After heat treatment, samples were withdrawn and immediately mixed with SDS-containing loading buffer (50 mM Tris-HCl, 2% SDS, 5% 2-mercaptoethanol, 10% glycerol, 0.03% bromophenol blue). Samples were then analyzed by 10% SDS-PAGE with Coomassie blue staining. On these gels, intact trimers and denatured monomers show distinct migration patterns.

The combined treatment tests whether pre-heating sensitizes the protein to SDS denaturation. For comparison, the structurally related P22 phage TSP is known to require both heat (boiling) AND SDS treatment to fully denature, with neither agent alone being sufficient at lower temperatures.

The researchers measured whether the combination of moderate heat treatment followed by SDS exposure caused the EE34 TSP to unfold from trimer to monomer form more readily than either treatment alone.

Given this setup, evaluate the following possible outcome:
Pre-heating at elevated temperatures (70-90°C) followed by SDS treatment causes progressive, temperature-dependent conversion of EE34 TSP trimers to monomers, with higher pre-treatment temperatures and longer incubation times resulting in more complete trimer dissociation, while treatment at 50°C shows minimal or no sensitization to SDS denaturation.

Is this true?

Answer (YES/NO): NO